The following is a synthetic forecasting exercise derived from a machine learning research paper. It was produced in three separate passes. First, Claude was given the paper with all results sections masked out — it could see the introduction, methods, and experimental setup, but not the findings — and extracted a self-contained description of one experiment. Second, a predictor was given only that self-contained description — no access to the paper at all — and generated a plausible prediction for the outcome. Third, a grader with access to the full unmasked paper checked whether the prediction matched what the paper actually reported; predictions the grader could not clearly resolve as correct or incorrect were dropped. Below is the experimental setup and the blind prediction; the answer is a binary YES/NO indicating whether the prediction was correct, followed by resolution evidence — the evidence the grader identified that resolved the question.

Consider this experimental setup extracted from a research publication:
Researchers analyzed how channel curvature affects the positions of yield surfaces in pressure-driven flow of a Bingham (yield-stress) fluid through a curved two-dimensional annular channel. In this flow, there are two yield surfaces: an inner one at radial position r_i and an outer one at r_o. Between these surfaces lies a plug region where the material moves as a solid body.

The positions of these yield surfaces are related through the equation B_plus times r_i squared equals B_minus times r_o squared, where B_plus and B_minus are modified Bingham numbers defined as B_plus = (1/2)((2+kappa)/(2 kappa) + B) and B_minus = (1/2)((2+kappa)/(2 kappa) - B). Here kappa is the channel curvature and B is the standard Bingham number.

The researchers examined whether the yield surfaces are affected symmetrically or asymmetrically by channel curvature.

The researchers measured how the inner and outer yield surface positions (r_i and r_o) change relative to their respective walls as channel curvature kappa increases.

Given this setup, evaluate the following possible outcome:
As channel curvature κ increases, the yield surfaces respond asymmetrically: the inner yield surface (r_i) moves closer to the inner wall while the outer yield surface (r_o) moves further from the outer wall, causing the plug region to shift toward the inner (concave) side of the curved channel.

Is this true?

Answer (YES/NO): YES